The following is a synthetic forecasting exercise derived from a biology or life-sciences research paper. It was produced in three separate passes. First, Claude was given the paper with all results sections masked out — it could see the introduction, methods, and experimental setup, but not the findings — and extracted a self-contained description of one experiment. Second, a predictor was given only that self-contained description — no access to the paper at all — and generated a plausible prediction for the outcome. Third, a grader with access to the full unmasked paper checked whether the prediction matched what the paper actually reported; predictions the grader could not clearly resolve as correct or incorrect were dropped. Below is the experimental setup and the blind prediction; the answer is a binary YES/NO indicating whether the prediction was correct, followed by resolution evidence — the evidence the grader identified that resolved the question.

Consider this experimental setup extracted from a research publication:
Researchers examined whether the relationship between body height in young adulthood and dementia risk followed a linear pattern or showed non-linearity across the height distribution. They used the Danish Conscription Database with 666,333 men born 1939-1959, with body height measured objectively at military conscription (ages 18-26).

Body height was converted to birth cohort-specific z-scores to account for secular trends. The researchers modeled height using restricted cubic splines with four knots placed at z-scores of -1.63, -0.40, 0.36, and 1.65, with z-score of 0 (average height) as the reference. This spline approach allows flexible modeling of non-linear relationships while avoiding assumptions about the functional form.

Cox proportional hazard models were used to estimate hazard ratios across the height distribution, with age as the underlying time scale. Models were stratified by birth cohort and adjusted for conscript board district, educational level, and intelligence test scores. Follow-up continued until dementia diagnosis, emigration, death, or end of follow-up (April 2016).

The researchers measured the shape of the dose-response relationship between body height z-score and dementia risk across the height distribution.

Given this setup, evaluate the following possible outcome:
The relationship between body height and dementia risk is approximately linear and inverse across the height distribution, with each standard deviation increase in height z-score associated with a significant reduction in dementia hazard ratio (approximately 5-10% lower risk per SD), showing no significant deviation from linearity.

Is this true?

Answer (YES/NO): NO